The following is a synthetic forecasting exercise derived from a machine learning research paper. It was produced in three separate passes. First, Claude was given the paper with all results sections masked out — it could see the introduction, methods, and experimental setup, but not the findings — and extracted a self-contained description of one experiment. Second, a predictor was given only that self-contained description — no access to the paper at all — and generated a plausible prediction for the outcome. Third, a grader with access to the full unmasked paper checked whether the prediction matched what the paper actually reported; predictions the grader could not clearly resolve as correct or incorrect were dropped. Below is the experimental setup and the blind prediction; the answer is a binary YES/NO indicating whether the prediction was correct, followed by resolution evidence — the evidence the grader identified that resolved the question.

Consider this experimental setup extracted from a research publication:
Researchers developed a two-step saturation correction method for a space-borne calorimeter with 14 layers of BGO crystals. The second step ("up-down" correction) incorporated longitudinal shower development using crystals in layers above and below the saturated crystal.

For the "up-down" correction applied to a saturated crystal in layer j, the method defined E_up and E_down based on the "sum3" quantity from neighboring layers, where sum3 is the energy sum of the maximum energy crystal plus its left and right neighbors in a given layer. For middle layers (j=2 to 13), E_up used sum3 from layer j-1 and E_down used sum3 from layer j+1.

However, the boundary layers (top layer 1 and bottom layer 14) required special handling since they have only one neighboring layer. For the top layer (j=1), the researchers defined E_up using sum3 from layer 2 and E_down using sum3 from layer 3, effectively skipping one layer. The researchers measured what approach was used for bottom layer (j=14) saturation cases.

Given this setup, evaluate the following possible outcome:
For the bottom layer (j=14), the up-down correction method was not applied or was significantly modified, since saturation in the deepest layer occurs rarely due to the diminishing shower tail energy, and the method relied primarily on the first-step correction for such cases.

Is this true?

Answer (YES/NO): NO